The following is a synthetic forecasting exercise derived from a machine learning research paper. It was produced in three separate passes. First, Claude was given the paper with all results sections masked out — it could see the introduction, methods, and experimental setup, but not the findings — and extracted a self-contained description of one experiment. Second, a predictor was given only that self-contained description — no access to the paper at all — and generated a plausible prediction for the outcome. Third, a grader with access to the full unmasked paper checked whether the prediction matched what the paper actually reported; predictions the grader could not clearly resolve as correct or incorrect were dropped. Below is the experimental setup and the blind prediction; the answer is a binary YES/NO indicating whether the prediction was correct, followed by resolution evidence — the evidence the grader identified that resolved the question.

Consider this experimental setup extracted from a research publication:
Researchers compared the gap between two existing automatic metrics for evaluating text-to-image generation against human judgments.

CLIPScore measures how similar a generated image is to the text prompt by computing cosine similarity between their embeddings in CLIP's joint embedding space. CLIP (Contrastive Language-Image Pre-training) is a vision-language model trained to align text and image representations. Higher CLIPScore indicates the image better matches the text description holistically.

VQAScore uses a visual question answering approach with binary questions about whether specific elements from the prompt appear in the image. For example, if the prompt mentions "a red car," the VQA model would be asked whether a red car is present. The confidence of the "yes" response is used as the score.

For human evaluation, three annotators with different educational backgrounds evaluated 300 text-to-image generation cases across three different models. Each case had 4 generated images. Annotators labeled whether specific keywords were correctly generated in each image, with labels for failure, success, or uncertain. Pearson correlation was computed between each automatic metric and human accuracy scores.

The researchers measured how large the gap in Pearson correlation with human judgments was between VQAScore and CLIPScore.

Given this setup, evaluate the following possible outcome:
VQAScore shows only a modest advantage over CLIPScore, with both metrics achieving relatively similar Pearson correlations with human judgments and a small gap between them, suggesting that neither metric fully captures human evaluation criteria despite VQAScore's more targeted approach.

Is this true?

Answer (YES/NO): NO